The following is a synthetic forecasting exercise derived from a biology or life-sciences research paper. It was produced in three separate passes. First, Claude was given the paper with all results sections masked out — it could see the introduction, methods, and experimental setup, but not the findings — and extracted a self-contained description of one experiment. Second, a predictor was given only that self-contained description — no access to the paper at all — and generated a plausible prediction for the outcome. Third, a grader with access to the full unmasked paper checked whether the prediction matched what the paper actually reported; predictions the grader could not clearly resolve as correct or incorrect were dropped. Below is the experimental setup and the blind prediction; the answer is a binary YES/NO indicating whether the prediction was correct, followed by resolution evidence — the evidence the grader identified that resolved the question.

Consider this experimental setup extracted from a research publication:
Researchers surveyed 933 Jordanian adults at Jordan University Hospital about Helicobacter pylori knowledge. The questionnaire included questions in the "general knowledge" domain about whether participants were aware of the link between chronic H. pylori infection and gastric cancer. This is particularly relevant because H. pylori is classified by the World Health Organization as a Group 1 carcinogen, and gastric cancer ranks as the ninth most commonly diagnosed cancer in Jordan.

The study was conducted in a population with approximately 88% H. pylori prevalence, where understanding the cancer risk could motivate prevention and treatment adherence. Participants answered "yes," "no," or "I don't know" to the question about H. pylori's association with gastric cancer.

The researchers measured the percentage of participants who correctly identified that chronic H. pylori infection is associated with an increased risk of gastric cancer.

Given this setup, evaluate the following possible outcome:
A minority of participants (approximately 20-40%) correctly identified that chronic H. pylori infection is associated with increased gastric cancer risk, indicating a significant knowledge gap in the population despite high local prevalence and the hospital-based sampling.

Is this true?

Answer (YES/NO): NO